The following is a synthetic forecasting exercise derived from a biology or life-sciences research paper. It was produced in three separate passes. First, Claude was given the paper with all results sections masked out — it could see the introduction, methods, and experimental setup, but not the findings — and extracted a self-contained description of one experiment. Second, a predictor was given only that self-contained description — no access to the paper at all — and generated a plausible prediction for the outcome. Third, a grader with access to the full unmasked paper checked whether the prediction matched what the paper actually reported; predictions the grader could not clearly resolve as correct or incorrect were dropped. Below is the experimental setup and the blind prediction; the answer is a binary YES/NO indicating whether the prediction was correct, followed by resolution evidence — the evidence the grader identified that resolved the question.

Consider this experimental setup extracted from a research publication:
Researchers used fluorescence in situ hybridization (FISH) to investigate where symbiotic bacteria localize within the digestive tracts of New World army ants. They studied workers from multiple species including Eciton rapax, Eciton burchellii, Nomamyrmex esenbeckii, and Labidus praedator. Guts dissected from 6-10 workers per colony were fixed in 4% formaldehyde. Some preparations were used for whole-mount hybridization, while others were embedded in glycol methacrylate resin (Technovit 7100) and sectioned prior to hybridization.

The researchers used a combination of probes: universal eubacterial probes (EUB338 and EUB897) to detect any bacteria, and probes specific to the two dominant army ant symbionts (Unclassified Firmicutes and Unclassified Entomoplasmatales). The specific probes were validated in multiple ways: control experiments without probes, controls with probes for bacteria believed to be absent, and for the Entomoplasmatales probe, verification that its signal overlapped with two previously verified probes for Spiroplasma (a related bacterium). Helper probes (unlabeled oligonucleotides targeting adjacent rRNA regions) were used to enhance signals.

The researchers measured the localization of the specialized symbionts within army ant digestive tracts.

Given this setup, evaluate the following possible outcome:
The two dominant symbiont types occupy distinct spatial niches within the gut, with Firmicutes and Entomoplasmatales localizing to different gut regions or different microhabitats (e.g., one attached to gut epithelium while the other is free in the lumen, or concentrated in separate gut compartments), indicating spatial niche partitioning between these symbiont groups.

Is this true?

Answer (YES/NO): YES